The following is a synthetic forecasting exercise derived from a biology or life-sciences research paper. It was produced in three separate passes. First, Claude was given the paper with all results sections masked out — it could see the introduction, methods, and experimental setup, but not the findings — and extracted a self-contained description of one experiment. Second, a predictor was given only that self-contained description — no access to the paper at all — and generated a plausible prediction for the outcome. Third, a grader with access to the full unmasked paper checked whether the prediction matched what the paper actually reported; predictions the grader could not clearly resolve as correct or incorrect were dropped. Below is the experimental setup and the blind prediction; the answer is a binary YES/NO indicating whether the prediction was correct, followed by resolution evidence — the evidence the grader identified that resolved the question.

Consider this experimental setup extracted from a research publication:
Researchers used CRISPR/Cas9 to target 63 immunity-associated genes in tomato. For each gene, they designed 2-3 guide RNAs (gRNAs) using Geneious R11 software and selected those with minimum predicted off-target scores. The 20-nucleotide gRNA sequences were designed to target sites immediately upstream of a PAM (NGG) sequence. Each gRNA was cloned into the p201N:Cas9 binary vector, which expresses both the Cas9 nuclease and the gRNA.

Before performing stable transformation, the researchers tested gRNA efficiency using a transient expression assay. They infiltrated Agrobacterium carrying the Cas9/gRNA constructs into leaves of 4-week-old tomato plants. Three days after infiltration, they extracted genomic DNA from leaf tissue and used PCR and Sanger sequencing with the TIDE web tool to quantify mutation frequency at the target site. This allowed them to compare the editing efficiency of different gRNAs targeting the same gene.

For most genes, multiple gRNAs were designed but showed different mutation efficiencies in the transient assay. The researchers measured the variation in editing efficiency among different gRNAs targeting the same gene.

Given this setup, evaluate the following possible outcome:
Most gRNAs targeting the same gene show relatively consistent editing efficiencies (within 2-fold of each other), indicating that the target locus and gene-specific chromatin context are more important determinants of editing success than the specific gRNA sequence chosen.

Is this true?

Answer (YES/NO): NO